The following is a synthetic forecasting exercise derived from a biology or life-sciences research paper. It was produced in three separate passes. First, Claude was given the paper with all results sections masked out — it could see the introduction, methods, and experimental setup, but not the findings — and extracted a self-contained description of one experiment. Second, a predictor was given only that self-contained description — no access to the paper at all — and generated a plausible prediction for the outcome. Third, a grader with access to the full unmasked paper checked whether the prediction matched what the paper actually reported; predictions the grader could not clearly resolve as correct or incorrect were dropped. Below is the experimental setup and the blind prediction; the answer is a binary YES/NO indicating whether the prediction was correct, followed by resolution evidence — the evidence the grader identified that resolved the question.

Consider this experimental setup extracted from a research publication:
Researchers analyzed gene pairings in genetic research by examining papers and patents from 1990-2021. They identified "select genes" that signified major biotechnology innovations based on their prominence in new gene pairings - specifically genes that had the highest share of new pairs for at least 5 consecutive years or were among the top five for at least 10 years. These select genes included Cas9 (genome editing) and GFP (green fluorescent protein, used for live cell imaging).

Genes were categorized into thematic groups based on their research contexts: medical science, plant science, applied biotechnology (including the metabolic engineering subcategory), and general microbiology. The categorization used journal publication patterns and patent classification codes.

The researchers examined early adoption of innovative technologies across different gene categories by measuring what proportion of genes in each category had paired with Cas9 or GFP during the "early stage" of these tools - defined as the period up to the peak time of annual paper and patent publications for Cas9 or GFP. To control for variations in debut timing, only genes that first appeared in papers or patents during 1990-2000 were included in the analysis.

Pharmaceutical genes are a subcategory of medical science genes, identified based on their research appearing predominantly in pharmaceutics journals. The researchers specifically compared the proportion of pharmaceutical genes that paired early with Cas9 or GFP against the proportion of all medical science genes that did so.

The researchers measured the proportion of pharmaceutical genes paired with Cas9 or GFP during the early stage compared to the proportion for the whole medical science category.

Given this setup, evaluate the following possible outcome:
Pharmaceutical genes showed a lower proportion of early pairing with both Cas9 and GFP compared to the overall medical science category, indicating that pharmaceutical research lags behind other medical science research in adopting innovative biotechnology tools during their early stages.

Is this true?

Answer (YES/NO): YES